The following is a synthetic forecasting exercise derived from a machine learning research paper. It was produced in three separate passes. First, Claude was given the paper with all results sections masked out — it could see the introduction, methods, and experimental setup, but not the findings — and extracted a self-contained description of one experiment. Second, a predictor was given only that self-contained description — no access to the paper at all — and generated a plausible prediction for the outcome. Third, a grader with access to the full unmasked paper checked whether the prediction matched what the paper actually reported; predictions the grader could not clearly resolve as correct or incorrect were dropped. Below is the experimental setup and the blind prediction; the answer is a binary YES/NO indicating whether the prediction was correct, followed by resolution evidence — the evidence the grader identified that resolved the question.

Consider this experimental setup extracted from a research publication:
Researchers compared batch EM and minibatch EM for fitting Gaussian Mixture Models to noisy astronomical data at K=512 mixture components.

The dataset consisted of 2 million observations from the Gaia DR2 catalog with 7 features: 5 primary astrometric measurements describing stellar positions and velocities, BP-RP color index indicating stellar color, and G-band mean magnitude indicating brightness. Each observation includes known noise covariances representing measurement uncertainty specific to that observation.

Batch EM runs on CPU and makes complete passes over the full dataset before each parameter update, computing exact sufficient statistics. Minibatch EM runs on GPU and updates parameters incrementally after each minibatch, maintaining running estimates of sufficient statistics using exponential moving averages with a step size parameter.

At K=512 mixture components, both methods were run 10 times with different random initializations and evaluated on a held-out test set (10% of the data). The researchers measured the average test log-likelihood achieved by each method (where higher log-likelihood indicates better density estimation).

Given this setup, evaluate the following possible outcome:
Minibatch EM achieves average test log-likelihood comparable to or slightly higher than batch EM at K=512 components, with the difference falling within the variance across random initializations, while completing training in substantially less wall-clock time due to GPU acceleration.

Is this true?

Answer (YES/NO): NO